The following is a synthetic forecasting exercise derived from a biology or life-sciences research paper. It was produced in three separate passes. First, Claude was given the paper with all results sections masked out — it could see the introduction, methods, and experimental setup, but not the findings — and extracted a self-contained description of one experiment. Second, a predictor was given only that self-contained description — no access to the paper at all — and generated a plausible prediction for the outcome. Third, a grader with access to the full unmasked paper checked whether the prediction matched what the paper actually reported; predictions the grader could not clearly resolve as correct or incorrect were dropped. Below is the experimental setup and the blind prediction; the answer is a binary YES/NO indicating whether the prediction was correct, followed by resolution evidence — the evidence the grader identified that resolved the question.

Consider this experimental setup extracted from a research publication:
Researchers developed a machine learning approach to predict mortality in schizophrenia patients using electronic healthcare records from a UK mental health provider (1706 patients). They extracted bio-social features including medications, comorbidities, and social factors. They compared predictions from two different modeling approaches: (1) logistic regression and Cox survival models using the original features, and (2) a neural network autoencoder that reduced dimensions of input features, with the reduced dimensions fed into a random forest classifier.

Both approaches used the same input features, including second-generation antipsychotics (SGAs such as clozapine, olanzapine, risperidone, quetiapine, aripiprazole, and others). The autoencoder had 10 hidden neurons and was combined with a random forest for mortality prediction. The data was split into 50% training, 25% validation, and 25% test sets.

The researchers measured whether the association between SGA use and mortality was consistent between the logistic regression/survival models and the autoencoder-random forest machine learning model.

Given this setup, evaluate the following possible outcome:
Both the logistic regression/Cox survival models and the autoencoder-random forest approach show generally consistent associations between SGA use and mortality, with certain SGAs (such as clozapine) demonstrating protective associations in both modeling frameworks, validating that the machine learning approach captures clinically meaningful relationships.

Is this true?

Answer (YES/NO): NO